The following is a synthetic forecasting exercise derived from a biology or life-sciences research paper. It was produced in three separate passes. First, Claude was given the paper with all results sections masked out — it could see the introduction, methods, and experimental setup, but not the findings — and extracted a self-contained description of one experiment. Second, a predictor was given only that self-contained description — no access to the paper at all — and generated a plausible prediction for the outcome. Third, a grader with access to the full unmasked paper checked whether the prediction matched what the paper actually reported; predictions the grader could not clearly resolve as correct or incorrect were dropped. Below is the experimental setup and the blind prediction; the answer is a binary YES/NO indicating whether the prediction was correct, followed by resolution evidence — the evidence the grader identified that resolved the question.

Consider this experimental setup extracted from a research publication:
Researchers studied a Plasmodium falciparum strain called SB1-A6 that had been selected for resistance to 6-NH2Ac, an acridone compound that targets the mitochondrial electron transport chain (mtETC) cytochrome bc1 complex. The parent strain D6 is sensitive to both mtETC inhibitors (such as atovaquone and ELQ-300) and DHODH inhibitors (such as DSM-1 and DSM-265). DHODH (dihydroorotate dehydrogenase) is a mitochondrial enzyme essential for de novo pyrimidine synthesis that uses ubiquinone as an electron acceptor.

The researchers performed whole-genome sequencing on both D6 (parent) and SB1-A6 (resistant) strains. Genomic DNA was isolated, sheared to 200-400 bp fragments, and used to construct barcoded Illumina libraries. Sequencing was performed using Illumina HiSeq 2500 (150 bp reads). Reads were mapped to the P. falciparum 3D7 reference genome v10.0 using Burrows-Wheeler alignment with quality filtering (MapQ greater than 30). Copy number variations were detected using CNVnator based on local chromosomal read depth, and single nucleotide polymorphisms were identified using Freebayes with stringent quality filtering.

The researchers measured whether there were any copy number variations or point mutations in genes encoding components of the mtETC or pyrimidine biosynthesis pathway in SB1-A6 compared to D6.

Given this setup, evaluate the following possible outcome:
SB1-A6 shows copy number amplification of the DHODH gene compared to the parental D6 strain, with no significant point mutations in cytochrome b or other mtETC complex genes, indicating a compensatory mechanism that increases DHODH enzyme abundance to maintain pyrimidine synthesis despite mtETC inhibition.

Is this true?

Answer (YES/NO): NO